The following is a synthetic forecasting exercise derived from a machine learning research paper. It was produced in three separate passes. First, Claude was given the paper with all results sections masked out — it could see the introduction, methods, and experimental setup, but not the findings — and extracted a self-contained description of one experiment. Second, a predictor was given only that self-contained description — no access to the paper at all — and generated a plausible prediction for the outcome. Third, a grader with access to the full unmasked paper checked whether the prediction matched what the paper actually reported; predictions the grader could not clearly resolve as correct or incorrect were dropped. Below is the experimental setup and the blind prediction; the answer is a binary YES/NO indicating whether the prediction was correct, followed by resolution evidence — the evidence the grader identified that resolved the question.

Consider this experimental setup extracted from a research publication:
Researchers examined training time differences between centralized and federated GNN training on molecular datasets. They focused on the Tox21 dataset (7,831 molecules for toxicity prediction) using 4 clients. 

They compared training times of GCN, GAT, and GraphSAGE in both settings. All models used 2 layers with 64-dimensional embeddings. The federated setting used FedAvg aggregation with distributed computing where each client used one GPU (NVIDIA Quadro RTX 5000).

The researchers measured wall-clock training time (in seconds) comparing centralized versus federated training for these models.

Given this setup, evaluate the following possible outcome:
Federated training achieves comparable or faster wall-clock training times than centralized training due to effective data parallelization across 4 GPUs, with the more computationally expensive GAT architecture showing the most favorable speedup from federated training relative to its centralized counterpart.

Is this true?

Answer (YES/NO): NO